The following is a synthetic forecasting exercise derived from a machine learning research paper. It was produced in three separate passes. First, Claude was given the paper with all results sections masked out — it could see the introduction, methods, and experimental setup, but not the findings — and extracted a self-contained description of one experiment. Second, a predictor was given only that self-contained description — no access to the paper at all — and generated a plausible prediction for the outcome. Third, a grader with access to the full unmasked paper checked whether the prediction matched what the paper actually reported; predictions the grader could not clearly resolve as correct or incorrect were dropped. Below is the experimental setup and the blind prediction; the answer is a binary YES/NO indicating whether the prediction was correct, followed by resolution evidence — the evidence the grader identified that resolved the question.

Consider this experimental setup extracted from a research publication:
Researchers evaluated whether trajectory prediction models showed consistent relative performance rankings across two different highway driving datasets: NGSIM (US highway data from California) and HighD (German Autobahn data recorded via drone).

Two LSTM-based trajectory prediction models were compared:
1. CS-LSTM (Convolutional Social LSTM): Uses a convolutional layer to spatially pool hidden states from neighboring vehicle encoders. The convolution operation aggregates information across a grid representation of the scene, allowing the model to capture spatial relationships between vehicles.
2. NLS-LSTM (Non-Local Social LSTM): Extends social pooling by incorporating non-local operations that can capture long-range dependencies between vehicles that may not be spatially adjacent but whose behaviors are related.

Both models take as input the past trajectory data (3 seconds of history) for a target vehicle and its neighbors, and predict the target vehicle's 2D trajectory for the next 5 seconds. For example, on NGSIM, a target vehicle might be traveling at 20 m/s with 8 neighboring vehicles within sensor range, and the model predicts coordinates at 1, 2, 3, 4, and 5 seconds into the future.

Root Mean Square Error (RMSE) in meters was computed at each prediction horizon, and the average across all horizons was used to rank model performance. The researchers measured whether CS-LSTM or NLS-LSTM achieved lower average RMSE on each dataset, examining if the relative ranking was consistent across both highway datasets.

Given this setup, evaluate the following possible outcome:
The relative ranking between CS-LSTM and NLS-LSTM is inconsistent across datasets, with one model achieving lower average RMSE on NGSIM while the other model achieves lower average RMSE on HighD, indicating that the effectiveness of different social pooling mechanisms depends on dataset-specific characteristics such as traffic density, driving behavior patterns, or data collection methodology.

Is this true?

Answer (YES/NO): NO